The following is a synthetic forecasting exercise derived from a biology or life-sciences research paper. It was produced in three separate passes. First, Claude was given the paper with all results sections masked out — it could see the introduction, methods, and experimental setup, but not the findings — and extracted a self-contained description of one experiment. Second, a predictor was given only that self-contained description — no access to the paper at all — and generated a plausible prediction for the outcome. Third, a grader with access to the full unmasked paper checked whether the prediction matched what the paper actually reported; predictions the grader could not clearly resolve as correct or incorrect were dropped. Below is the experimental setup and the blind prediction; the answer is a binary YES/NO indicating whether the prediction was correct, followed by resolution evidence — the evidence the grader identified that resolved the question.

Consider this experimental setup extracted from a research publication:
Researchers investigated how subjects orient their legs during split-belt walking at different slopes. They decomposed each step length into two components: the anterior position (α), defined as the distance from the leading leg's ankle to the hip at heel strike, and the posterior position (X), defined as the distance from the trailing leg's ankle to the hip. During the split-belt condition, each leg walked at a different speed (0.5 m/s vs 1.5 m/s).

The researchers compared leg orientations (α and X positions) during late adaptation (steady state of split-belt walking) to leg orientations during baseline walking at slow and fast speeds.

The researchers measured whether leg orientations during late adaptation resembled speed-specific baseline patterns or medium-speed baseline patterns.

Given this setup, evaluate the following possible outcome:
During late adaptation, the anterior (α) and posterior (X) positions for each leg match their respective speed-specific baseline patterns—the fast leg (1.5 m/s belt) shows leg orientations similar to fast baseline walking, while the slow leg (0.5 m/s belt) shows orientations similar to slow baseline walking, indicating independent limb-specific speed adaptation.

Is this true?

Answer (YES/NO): YES